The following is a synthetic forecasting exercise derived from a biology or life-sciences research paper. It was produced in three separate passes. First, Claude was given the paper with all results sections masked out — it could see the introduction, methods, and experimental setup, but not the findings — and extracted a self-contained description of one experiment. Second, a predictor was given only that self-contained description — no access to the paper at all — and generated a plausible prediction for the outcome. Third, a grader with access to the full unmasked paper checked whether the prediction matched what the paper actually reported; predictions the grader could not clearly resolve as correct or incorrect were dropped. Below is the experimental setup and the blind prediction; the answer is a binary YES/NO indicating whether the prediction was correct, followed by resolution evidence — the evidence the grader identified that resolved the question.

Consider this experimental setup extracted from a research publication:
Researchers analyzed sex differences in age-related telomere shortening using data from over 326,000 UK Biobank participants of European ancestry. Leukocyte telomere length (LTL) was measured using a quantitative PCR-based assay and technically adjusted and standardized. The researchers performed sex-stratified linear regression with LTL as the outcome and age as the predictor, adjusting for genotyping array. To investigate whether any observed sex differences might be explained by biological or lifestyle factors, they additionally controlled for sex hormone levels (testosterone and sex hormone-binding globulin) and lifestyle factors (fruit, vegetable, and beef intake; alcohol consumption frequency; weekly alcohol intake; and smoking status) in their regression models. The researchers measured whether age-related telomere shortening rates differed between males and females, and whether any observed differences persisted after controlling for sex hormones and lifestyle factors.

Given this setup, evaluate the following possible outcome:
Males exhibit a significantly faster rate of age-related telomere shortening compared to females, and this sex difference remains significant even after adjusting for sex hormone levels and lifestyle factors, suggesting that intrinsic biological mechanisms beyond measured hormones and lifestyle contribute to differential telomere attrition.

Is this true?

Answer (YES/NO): YES